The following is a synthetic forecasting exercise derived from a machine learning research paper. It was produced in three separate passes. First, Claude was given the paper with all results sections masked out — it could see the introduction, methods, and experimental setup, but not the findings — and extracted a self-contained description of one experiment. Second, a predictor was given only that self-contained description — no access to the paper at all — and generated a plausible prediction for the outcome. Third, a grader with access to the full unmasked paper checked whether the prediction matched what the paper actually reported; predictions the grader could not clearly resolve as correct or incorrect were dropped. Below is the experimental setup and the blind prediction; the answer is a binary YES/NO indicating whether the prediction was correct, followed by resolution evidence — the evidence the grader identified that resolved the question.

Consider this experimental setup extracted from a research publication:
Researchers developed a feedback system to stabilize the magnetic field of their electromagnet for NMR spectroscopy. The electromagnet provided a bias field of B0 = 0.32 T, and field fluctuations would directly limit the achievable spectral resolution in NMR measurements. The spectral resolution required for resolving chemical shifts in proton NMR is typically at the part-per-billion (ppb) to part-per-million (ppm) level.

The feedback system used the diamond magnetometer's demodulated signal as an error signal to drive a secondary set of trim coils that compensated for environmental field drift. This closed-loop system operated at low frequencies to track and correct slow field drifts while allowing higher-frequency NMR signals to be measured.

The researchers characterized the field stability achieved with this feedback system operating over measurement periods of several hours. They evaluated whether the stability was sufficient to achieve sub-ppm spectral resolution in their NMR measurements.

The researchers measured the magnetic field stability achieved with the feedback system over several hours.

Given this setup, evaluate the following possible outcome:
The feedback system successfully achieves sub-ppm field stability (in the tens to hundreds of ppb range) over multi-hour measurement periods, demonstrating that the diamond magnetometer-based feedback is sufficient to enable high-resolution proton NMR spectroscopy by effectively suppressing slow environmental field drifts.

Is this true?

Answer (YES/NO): YES